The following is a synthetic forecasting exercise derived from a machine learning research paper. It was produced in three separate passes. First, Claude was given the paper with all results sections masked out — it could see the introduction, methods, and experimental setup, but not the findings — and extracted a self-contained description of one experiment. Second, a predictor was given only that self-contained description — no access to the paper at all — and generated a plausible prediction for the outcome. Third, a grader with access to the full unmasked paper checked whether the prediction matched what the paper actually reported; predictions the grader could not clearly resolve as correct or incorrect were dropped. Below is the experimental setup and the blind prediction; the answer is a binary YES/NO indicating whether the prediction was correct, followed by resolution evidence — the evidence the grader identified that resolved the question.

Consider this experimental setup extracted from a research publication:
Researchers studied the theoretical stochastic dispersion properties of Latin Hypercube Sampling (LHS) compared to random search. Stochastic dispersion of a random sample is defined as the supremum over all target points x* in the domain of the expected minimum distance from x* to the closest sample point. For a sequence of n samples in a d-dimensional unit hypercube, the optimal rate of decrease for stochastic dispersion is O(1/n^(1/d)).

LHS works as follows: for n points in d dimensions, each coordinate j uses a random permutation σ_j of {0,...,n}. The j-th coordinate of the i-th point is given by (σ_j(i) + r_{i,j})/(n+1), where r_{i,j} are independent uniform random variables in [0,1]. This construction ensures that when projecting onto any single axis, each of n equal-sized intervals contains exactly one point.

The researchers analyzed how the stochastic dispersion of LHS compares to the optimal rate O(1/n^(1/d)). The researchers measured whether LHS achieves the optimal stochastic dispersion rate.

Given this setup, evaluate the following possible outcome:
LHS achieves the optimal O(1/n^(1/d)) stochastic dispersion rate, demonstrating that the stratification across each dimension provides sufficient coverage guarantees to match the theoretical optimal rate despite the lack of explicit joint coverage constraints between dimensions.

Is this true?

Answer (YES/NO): YES